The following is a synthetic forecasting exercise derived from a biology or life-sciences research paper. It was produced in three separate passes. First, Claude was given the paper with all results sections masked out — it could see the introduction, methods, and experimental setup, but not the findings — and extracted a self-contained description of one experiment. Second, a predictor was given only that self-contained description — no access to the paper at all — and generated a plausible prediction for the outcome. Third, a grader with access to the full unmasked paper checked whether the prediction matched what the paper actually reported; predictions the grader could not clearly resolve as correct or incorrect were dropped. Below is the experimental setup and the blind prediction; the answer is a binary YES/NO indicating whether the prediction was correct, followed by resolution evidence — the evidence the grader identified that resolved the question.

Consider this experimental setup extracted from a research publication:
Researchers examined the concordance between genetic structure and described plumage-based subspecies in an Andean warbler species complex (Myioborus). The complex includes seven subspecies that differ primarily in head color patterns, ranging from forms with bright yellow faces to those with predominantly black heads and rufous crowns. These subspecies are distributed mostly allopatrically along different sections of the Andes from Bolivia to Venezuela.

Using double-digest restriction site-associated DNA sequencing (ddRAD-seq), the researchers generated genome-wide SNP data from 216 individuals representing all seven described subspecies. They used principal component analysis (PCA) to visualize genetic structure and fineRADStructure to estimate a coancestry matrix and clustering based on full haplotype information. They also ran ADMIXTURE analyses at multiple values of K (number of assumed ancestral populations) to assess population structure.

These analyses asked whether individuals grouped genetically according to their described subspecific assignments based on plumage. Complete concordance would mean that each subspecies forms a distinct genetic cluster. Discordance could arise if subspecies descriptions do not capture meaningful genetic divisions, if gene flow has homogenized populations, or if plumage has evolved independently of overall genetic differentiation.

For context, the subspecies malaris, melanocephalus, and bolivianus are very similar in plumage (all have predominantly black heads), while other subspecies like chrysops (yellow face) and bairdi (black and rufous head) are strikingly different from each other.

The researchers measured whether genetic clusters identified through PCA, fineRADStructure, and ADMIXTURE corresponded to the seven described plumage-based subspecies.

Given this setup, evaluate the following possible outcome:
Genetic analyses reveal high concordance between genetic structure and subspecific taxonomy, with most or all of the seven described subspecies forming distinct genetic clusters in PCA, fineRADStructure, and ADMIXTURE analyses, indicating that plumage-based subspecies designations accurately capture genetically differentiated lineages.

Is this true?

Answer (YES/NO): NO